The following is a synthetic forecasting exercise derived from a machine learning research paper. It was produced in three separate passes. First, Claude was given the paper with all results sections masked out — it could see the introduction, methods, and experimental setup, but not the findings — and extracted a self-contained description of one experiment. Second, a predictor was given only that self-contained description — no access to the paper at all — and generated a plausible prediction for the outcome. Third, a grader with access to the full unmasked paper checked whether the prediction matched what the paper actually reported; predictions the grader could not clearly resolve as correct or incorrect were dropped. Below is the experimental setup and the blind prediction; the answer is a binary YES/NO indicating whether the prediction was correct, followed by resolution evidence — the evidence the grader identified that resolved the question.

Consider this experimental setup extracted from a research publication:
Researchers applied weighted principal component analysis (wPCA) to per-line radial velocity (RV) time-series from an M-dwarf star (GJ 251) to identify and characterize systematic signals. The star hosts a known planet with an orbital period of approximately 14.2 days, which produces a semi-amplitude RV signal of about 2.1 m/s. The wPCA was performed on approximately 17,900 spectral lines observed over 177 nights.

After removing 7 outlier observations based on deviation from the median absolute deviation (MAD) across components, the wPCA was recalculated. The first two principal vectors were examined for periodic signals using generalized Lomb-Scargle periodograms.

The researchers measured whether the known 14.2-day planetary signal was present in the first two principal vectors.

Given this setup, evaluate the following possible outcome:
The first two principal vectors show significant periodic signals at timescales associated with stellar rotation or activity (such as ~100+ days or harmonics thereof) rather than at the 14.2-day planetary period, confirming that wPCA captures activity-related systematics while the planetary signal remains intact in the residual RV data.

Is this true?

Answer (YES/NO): NO